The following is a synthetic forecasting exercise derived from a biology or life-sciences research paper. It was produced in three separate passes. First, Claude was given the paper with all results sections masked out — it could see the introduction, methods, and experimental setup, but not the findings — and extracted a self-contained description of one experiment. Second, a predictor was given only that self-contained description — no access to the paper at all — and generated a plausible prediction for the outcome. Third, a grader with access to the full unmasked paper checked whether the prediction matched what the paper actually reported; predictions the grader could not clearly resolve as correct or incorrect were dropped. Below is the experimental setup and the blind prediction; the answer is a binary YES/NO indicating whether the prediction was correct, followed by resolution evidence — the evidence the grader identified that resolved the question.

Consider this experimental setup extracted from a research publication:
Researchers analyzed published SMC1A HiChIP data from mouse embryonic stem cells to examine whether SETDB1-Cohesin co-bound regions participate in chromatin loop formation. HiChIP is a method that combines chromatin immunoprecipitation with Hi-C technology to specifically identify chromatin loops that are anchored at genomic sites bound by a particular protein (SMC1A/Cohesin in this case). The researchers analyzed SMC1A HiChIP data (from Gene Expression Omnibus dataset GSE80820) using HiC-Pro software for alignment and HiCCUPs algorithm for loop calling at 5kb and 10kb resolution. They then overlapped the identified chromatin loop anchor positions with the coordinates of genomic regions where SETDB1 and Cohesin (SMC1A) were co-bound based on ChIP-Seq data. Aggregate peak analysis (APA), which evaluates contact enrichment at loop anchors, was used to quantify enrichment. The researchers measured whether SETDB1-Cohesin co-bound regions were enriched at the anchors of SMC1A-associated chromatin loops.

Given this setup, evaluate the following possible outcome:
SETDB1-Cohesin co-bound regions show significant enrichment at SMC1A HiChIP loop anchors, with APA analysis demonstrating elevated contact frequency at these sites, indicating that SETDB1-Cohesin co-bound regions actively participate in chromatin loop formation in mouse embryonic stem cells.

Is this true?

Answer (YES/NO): YES